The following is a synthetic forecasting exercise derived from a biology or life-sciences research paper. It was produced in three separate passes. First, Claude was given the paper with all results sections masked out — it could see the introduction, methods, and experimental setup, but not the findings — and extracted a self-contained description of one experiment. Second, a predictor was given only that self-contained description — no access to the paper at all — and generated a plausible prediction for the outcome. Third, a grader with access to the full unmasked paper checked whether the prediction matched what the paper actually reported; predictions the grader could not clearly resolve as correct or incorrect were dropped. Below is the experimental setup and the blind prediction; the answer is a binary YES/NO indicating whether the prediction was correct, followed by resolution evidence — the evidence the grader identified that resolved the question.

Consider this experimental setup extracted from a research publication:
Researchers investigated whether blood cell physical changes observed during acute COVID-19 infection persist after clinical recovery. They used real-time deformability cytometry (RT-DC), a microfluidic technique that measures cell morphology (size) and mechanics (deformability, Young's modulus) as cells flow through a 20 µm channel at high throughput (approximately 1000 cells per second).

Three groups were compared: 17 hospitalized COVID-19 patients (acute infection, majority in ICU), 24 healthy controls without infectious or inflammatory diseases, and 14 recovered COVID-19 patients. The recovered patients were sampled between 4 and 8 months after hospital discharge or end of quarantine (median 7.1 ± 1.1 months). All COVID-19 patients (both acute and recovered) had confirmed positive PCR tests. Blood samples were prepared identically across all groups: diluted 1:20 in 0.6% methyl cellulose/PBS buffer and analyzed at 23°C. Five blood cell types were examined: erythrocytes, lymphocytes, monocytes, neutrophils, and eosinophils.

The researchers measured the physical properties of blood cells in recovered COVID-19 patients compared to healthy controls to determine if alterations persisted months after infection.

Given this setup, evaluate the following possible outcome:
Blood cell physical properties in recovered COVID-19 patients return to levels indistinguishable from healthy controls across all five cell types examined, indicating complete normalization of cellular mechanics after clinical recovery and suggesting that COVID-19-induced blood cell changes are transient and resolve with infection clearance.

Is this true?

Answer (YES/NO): NO